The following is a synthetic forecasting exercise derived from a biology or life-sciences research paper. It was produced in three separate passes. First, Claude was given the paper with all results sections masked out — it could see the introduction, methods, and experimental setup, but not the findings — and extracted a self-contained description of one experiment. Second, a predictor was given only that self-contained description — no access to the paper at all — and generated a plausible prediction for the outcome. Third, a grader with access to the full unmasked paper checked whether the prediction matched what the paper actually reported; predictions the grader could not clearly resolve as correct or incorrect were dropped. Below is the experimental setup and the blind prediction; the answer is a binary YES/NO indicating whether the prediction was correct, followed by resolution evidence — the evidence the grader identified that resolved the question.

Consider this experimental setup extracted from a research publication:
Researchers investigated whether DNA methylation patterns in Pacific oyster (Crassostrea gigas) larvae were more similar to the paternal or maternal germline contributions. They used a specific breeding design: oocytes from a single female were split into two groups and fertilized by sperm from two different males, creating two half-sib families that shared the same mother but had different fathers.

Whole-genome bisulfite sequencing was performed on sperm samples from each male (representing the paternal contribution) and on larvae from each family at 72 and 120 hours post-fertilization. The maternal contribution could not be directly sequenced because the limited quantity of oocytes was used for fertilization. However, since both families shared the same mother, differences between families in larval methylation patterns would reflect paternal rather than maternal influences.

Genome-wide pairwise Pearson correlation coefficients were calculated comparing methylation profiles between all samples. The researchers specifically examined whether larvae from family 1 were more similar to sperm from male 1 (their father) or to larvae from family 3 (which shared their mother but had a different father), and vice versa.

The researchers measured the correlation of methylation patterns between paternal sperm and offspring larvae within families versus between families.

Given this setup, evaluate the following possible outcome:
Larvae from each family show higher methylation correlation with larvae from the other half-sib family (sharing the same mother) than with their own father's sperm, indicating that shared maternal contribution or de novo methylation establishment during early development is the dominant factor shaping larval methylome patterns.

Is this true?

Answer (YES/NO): NO